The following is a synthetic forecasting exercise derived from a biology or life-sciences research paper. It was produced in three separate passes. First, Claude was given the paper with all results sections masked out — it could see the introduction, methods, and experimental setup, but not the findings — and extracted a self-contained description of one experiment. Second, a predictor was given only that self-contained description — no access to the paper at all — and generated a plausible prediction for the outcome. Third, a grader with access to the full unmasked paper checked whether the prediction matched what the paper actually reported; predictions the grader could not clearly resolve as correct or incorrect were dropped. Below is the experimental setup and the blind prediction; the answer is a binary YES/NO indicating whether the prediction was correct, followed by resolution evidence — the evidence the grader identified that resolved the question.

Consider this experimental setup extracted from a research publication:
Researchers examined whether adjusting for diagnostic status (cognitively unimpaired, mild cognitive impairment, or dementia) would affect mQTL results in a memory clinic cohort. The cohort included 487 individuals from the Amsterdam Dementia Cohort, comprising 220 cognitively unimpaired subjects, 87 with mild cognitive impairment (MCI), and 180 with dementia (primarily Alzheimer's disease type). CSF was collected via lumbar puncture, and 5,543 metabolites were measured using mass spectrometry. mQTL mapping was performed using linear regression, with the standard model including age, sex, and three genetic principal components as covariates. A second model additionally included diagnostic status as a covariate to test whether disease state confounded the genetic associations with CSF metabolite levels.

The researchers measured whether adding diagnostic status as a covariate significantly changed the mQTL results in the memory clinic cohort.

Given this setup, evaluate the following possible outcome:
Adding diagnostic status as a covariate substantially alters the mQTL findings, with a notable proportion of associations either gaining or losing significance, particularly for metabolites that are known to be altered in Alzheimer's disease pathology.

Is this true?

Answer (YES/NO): NO